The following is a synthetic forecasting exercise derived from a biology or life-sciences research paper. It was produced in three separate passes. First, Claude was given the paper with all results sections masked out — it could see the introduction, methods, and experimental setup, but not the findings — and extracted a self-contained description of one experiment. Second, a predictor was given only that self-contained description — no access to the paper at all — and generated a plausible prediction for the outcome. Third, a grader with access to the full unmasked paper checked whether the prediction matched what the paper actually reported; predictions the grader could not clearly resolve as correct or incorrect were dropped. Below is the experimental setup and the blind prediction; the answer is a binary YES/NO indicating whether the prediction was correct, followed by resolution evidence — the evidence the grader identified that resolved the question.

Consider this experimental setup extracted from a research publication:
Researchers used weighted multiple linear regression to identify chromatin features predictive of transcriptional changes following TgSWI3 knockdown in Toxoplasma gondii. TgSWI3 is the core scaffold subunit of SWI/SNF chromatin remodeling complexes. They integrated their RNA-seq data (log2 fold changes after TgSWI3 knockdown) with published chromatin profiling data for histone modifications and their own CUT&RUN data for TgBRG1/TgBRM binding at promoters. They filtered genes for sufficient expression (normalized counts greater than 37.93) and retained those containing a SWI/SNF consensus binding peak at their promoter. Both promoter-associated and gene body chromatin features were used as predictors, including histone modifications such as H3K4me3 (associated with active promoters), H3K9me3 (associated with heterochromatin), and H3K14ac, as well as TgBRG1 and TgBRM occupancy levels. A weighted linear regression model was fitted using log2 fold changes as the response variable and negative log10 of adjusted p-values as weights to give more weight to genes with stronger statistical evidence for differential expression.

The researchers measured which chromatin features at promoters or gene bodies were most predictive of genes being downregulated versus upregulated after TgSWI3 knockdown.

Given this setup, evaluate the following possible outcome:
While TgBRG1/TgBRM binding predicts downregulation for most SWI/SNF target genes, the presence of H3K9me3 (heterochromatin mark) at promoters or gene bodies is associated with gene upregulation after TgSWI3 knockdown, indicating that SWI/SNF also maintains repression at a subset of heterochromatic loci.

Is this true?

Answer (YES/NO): NO